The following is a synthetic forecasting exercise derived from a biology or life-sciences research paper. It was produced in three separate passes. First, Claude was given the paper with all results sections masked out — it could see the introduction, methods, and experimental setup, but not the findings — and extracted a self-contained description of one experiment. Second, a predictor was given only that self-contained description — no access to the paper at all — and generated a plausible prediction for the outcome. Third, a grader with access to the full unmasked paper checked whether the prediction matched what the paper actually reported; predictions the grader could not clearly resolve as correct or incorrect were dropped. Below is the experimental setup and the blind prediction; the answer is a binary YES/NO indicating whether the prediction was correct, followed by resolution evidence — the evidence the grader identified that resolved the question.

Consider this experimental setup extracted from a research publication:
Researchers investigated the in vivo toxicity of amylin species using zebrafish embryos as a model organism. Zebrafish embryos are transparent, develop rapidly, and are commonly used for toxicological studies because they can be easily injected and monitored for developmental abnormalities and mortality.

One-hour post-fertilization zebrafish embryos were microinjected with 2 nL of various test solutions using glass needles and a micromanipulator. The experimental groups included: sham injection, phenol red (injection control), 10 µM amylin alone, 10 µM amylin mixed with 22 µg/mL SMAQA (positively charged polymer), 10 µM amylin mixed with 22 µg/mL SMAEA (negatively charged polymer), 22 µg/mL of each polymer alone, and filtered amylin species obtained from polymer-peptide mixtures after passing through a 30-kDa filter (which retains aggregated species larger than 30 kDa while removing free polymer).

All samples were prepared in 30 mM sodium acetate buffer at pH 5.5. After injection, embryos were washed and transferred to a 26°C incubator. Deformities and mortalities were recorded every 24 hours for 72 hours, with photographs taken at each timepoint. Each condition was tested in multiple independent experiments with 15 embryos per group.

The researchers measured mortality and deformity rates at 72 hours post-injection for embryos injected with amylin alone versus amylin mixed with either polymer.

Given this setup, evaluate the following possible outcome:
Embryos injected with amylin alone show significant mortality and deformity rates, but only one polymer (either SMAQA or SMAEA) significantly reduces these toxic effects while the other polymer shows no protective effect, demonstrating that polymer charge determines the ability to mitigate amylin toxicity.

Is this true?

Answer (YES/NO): NO